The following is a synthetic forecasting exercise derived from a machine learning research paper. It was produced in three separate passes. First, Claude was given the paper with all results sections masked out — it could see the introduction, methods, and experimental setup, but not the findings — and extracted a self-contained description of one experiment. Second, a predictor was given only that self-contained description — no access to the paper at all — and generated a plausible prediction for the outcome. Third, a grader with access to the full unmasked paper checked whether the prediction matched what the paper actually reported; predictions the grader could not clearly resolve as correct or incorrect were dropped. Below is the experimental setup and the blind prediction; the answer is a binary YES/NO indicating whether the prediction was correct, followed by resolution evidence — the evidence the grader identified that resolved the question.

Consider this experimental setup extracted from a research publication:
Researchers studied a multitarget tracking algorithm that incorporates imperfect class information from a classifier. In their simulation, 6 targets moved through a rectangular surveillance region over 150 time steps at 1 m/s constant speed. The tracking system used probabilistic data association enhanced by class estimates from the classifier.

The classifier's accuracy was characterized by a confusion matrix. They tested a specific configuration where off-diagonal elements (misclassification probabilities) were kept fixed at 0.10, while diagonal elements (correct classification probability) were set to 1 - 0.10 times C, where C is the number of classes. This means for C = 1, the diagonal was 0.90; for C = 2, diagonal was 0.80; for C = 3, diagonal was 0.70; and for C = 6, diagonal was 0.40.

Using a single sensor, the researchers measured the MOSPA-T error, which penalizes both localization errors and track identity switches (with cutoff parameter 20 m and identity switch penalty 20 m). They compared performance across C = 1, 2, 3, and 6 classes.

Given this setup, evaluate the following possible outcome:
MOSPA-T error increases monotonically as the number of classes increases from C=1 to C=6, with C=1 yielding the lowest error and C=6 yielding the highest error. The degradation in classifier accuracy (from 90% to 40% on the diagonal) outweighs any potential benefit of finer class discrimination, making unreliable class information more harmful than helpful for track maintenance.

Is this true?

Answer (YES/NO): NO